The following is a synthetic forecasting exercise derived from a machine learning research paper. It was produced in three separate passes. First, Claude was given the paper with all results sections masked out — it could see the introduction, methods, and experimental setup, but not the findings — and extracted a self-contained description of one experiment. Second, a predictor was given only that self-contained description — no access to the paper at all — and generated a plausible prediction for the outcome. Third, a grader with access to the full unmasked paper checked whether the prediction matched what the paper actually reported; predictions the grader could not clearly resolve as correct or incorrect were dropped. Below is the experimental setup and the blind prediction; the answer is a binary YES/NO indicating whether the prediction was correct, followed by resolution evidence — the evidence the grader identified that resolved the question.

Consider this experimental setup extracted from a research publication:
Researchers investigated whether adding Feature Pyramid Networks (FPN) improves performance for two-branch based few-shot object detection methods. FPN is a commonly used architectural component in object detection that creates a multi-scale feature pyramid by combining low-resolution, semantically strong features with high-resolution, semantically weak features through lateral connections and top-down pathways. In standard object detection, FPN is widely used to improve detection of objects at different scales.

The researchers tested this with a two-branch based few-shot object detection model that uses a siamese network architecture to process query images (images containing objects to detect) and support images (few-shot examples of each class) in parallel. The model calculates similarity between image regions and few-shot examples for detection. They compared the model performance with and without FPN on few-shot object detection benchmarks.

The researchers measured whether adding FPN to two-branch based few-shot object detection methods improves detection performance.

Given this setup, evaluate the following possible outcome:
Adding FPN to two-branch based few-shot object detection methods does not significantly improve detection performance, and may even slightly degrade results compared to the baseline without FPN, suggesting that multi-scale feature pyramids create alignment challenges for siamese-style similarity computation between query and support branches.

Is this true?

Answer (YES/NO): NO